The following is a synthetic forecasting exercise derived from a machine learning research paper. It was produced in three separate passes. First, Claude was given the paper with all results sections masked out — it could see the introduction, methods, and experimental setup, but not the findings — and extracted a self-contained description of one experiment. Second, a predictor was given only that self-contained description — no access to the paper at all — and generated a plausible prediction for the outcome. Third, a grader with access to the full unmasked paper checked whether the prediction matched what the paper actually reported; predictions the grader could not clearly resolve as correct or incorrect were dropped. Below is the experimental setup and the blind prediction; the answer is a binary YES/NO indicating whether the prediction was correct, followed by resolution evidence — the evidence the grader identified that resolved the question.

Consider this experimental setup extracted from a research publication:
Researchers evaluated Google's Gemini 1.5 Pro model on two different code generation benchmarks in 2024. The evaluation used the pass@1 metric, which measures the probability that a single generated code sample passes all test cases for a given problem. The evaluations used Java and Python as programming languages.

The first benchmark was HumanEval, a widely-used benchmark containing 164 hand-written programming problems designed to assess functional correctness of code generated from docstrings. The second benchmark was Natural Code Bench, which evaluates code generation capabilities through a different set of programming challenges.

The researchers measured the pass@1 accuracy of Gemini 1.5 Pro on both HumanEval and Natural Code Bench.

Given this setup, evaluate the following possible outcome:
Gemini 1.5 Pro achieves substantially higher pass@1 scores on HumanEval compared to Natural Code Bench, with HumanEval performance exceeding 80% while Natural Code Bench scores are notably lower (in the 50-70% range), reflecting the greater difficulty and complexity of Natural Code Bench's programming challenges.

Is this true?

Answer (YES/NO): NO